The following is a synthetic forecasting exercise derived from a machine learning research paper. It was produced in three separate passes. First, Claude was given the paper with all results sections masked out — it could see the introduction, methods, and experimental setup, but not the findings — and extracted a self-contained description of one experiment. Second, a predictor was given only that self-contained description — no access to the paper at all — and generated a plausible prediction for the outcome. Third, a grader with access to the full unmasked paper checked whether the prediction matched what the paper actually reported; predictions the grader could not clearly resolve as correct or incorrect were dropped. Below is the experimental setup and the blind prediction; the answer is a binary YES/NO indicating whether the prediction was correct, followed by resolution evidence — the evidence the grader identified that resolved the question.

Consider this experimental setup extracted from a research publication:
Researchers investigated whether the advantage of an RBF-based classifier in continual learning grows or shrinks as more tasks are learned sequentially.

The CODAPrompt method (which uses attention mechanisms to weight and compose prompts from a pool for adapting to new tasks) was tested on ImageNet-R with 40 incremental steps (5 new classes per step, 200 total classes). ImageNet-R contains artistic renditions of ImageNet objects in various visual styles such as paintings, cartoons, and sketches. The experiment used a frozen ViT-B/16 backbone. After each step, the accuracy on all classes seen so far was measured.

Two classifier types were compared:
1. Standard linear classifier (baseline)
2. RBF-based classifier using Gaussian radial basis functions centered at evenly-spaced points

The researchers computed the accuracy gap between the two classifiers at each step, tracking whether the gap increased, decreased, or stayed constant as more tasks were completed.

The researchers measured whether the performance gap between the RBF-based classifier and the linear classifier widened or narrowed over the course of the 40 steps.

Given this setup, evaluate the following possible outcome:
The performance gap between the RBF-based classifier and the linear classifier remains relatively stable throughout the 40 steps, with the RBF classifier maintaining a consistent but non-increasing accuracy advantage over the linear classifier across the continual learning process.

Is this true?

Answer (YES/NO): NO